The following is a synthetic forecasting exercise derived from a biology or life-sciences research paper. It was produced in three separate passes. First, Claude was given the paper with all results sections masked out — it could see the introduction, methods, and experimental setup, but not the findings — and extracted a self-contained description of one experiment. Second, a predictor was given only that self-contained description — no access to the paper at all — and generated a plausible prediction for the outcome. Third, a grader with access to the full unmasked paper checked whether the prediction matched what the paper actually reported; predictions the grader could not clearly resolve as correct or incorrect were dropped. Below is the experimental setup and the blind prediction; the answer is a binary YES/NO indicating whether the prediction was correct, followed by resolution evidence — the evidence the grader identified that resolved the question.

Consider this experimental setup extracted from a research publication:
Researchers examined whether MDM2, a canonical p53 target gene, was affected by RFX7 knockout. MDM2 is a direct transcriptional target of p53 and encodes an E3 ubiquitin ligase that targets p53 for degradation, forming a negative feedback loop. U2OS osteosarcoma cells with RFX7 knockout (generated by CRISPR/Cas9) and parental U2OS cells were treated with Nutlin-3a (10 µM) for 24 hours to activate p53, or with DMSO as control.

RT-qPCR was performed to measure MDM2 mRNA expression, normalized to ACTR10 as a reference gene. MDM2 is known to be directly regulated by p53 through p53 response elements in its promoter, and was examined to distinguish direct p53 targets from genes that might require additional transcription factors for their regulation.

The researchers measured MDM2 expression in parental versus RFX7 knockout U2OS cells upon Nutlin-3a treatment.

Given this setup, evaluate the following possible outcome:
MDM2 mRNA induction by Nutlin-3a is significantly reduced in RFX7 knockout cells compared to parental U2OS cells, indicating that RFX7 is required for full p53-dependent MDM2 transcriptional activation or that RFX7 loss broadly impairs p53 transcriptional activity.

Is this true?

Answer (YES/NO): NO